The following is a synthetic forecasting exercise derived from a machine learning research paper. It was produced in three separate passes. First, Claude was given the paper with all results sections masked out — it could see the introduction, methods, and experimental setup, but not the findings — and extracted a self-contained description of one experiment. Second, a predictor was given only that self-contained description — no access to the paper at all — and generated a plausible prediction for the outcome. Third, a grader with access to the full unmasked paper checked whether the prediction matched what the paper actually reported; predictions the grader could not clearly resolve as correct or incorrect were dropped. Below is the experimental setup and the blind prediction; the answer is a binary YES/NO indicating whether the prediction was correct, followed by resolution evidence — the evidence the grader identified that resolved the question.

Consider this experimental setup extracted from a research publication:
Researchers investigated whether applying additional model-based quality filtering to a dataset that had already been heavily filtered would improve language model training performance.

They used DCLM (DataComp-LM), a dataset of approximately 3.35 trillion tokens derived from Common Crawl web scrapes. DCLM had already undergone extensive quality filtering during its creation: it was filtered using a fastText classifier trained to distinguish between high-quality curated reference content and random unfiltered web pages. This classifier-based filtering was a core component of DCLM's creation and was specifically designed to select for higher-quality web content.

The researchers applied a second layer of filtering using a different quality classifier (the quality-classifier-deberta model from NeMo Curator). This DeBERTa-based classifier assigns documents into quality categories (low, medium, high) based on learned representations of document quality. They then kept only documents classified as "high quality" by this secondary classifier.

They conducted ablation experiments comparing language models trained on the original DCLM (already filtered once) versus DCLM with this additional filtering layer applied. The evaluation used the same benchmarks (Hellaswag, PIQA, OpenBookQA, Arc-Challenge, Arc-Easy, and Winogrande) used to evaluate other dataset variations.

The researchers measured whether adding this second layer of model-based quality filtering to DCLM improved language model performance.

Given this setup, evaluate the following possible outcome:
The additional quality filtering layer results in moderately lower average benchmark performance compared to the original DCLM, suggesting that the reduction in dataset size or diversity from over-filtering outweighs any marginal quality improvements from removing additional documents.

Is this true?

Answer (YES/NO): NO